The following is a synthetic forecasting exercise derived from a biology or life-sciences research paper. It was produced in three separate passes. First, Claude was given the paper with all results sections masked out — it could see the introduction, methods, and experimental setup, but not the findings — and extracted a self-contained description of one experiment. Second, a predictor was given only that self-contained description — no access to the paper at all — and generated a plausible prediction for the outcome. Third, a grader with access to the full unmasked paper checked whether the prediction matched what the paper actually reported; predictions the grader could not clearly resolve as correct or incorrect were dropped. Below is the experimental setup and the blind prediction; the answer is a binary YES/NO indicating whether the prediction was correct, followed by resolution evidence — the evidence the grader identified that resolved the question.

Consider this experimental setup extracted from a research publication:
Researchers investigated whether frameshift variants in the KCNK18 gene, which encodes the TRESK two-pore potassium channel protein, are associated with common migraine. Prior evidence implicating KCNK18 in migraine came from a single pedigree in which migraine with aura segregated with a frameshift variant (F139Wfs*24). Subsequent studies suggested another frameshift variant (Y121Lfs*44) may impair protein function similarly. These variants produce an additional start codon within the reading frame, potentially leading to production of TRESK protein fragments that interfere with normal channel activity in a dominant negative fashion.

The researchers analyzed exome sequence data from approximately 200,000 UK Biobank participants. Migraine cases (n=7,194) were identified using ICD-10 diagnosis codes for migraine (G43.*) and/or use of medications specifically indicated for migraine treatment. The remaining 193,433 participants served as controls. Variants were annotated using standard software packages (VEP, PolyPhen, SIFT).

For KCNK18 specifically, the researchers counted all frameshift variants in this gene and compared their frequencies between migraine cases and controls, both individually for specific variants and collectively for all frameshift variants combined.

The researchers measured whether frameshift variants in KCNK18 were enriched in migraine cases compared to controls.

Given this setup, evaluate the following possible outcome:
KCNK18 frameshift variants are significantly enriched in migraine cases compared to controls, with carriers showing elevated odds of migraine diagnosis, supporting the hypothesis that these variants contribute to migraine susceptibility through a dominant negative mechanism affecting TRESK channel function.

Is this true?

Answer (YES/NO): NO